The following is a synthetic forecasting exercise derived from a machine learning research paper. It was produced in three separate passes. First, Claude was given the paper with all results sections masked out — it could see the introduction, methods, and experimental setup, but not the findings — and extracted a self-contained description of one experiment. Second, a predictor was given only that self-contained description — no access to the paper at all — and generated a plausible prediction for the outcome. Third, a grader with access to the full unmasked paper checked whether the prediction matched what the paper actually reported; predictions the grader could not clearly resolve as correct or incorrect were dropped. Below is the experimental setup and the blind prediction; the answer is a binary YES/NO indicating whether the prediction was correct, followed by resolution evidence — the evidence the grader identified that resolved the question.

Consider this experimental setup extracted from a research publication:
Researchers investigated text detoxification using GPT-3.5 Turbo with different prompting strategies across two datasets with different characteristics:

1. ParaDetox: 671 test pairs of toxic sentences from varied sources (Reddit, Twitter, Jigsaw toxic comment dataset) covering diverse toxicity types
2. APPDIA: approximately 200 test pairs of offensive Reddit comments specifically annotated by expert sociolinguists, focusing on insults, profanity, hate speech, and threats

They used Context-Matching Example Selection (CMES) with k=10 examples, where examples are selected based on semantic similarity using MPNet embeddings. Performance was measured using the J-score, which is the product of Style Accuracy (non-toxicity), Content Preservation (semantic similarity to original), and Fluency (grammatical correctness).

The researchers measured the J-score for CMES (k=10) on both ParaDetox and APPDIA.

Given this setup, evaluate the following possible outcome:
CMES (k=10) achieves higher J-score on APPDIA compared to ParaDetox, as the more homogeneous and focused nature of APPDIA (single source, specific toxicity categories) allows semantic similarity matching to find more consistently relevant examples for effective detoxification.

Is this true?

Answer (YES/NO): NO